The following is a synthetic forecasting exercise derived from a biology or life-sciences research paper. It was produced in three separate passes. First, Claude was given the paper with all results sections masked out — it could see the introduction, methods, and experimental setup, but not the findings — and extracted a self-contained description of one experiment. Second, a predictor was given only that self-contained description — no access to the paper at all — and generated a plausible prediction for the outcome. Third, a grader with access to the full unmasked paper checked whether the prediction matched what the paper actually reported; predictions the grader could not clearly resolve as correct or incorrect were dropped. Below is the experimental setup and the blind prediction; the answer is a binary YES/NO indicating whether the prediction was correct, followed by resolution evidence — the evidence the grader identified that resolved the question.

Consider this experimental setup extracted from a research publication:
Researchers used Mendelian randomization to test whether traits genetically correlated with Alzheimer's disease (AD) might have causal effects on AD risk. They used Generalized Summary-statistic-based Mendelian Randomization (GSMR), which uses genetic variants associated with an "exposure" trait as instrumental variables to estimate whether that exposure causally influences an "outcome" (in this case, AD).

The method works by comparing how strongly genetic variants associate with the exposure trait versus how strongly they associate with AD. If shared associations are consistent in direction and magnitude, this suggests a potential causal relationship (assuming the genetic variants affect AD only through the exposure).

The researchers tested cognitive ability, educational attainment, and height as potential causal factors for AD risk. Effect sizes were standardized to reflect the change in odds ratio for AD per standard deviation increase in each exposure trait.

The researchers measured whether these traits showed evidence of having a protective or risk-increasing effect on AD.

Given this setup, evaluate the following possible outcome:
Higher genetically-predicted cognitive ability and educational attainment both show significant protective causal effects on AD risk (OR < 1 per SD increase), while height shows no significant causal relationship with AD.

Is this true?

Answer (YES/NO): NO